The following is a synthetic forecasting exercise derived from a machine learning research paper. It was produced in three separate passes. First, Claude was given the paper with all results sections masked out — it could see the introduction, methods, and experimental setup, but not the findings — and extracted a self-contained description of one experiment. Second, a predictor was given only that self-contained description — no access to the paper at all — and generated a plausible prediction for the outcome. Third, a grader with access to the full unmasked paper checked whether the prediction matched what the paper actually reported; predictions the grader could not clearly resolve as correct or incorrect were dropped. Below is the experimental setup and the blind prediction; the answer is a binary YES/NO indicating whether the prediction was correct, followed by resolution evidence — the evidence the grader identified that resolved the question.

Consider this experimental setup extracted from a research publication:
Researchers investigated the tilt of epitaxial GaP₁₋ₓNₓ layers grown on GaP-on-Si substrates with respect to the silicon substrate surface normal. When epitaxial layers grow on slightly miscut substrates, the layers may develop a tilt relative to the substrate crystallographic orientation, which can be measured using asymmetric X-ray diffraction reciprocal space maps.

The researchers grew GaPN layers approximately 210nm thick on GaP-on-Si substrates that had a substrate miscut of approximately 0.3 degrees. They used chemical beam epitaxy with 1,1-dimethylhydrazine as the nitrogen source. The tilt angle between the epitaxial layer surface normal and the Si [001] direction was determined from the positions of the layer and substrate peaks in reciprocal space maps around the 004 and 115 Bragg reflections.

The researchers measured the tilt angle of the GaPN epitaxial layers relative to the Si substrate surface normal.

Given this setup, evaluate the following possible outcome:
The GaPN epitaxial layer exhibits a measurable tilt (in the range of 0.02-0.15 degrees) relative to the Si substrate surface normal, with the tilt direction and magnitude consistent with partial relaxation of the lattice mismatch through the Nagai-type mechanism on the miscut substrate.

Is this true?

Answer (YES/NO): NO